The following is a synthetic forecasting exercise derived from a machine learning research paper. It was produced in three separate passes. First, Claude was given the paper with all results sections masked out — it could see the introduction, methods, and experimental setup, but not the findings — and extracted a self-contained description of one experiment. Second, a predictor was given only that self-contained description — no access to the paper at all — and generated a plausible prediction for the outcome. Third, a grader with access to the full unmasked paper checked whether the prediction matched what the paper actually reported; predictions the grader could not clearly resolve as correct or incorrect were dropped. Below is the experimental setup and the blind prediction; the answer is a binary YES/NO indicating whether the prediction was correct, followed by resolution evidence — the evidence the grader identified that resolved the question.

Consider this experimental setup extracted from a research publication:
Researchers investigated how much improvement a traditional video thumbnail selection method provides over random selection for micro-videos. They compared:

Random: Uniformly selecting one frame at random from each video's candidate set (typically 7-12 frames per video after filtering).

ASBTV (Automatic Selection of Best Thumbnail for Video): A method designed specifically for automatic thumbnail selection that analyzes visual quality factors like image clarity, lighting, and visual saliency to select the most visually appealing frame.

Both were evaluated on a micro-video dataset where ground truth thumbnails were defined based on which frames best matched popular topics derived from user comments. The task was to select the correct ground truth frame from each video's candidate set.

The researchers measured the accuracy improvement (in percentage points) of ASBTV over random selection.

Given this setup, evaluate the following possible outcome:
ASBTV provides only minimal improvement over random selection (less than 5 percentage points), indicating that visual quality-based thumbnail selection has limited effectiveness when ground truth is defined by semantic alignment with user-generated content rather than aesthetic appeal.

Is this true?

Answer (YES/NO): NO